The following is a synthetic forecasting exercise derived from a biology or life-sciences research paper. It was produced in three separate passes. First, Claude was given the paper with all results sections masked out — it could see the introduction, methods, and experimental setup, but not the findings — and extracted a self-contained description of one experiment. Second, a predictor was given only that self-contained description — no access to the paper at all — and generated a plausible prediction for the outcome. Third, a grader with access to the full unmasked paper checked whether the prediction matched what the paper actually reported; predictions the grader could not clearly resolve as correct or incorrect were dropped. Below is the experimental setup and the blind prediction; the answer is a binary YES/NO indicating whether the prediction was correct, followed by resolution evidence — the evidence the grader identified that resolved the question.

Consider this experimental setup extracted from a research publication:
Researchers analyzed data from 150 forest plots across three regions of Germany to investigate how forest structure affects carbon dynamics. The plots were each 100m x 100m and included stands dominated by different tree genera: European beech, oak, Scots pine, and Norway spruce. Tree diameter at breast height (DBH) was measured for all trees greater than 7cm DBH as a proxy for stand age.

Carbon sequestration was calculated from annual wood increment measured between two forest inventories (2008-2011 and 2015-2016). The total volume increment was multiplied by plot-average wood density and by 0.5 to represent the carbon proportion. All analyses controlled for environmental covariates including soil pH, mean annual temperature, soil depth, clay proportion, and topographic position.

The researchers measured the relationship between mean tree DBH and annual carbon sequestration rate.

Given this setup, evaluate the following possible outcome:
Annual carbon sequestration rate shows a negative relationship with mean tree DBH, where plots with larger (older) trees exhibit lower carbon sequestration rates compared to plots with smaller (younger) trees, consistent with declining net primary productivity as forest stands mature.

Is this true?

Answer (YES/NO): YES